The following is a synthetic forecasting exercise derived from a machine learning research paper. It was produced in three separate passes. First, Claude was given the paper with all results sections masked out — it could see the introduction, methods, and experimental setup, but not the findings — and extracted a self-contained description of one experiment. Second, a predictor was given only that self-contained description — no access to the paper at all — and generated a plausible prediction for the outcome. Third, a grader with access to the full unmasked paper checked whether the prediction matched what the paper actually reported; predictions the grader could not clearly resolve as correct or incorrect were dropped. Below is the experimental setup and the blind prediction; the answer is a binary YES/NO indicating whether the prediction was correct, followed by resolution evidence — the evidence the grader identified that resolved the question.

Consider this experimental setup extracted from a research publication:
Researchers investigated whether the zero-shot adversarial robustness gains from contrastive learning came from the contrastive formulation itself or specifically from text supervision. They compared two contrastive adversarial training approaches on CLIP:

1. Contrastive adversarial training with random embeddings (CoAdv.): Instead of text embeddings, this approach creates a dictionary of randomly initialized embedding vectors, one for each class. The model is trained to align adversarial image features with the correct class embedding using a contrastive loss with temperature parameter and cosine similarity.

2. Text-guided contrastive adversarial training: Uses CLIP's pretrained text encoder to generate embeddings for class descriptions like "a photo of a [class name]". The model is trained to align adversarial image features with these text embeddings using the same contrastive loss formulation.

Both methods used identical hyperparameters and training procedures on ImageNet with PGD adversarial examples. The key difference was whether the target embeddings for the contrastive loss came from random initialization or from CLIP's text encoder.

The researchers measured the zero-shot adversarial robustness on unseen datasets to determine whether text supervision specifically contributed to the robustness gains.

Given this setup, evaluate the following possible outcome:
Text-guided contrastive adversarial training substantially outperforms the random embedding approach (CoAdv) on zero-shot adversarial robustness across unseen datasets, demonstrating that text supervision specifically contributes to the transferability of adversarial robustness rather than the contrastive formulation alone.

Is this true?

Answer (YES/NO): YES